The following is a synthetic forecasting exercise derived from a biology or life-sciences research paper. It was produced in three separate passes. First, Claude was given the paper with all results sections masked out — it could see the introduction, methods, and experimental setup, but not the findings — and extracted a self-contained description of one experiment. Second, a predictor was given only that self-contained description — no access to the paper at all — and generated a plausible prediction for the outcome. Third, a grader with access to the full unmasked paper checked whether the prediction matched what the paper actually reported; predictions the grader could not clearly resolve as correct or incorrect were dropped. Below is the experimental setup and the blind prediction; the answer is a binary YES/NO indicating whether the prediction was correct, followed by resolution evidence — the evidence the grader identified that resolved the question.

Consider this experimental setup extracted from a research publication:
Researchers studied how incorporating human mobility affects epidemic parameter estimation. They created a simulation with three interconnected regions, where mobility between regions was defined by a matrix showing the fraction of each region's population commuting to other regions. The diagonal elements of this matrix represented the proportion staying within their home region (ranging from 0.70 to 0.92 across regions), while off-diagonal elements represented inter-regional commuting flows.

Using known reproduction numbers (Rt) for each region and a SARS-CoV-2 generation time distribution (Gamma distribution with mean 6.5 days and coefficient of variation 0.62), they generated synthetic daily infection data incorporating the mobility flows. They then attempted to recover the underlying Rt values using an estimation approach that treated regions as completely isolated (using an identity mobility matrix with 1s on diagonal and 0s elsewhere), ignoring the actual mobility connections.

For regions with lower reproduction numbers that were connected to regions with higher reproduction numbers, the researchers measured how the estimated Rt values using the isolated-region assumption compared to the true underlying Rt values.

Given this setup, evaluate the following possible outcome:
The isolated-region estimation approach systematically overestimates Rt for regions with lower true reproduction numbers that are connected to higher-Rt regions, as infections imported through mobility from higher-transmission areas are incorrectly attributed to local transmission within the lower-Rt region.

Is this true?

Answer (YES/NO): YES